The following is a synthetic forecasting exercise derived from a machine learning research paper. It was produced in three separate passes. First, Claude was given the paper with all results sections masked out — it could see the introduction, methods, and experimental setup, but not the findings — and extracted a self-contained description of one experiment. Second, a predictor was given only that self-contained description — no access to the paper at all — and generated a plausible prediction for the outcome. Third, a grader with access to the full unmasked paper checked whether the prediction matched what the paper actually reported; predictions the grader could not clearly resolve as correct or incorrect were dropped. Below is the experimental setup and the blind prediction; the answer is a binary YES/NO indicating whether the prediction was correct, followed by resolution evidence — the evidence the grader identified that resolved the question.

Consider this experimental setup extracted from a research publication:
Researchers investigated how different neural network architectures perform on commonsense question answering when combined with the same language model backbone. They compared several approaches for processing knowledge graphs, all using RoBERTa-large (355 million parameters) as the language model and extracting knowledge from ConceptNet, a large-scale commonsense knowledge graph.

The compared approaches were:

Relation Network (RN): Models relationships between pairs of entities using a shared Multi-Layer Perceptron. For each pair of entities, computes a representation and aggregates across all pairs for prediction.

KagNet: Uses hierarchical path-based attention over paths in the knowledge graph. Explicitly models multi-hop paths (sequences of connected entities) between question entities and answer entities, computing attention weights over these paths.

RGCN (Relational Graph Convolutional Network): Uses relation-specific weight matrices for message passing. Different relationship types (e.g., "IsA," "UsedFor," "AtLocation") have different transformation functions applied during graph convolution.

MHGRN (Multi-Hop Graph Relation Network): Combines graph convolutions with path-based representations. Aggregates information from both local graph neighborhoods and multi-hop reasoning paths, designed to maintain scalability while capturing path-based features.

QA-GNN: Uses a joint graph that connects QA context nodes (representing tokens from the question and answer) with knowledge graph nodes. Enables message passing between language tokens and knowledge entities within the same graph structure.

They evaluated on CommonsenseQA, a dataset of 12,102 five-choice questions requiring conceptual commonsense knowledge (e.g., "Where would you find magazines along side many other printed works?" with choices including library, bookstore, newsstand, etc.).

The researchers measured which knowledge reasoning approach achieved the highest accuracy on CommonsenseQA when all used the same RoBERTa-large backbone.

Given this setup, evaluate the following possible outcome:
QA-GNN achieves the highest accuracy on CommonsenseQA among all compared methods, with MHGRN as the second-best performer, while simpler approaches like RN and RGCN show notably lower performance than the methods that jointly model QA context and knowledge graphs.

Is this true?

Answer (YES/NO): YES